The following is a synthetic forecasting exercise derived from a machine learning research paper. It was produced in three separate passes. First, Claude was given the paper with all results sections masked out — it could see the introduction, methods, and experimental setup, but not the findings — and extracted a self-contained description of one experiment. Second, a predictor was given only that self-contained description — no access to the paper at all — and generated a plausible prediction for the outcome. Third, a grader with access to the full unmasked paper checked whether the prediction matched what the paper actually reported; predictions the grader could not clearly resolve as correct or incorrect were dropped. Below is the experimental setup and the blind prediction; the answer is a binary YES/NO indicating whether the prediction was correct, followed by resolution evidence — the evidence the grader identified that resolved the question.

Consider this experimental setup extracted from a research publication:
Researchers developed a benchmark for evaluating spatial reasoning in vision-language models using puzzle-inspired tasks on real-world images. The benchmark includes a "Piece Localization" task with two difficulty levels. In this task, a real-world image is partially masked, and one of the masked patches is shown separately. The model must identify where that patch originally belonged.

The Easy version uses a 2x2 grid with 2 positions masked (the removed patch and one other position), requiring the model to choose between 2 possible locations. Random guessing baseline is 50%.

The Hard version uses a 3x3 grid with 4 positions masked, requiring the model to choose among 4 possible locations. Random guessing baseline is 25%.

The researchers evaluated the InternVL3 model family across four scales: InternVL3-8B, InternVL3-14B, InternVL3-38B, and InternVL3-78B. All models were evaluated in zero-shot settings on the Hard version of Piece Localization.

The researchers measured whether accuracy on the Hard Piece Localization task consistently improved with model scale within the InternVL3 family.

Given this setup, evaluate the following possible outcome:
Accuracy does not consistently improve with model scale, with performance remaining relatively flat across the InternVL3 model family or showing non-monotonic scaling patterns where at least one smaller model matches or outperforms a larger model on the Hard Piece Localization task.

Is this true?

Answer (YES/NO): NO